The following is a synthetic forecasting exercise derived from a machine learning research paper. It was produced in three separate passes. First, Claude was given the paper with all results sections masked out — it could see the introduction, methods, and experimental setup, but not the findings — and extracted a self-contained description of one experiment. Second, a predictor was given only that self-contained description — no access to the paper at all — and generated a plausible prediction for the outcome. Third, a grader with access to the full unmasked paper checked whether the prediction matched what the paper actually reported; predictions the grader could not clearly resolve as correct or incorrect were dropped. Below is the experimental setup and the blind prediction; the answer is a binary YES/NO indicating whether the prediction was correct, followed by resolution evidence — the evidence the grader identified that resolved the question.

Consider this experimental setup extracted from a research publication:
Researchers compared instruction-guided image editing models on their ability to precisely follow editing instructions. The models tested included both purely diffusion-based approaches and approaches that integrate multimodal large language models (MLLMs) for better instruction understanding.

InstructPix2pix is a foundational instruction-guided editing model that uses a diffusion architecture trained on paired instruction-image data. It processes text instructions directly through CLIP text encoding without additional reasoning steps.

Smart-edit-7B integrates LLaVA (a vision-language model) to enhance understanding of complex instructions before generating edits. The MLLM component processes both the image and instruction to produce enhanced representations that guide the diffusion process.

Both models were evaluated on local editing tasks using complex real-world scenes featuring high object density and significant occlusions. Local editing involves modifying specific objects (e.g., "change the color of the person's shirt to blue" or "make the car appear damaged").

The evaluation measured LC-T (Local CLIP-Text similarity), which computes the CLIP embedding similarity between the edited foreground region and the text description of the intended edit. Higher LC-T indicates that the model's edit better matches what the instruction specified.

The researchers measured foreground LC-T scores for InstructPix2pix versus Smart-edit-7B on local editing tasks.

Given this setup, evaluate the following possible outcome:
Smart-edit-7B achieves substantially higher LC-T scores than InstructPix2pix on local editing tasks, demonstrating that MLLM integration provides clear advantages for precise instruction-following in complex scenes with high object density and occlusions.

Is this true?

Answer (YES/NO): NO